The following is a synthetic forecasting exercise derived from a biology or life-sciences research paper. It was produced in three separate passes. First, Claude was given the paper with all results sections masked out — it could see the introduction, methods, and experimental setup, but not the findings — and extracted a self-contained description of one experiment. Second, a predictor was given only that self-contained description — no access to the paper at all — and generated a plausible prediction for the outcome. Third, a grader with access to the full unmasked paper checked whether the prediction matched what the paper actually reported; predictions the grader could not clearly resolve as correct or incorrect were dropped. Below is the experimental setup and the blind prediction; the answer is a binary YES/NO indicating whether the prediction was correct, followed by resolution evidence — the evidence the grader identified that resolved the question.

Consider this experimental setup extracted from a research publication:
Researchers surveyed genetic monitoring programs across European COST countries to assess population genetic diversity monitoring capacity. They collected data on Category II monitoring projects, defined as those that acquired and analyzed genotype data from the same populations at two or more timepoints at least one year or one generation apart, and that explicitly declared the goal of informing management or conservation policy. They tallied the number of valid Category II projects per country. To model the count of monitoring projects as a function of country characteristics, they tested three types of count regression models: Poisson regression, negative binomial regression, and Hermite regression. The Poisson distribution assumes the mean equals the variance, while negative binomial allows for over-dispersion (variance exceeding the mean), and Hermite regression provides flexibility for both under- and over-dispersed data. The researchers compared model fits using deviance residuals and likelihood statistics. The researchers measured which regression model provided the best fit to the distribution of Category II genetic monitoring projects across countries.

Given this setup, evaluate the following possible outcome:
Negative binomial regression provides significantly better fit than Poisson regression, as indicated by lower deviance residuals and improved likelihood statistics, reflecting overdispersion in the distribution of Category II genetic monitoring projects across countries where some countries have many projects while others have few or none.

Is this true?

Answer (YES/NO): YES